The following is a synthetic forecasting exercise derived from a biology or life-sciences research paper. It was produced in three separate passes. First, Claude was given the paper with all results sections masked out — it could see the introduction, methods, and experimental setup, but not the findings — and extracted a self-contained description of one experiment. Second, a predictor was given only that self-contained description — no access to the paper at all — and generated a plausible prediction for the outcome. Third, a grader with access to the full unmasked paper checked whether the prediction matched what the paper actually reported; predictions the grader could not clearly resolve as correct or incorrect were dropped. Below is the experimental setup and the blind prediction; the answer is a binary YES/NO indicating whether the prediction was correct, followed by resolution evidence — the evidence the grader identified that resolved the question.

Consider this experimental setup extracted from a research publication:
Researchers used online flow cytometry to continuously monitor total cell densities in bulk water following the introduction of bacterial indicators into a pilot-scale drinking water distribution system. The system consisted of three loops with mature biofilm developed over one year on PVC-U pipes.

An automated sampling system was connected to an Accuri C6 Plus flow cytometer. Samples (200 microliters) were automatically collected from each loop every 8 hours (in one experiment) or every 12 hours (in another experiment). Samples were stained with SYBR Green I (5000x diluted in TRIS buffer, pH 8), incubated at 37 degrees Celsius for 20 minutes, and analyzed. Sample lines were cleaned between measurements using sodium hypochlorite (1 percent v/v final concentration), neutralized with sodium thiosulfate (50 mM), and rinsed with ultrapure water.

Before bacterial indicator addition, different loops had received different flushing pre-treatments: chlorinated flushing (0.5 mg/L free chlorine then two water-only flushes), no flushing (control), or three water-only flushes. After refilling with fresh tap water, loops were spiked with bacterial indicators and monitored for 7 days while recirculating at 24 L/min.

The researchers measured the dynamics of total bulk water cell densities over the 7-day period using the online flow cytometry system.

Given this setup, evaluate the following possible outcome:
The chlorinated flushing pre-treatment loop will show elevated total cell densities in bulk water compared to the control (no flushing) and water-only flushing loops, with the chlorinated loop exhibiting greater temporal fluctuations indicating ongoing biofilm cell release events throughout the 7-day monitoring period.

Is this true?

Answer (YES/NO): NO